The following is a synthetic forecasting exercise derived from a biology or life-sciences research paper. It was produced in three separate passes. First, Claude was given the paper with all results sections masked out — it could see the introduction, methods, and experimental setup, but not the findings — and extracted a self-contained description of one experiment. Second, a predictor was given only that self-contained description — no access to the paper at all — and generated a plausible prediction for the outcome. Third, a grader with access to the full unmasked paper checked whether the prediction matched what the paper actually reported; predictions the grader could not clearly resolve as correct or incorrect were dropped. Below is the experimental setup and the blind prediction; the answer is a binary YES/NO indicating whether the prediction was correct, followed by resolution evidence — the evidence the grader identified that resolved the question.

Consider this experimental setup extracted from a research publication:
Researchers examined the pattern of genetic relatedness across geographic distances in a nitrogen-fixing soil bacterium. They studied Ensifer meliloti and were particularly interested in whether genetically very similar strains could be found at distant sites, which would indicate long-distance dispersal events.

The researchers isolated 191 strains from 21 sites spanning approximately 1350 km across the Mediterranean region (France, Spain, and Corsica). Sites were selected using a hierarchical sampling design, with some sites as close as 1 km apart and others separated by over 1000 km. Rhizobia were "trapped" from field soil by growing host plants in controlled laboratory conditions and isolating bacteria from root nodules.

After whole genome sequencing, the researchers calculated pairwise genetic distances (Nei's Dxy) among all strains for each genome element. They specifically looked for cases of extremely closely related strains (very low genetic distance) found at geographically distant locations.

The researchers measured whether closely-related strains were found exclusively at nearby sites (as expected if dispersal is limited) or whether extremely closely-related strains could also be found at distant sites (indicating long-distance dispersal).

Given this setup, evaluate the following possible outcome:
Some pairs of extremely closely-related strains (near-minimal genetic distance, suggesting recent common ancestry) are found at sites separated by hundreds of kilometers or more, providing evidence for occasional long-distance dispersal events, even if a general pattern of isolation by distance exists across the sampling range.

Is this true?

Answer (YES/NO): YES